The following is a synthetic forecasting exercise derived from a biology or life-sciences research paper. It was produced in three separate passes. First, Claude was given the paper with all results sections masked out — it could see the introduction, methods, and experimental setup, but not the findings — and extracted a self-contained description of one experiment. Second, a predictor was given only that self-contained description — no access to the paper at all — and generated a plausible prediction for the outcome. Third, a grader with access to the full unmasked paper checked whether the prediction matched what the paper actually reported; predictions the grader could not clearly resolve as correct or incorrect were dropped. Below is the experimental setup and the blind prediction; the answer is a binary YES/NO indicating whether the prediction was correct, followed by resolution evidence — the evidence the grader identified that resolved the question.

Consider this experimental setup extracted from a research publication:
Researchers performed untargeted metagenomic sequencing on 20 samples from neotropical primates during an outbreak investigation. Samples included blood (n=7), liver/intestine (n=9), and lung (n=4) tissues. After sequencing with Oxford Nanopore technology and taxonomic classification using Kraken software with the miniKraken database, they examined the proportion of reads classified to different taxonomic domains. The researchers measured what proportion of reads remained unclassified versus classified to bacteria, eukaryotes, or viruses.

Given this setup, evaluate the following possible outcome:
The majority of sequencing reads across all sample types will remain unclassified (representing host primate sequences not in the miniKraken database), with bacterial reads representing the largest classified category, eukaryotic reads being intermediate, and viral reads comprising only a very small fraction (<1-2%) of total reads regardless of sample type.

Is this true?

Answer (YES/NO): NO